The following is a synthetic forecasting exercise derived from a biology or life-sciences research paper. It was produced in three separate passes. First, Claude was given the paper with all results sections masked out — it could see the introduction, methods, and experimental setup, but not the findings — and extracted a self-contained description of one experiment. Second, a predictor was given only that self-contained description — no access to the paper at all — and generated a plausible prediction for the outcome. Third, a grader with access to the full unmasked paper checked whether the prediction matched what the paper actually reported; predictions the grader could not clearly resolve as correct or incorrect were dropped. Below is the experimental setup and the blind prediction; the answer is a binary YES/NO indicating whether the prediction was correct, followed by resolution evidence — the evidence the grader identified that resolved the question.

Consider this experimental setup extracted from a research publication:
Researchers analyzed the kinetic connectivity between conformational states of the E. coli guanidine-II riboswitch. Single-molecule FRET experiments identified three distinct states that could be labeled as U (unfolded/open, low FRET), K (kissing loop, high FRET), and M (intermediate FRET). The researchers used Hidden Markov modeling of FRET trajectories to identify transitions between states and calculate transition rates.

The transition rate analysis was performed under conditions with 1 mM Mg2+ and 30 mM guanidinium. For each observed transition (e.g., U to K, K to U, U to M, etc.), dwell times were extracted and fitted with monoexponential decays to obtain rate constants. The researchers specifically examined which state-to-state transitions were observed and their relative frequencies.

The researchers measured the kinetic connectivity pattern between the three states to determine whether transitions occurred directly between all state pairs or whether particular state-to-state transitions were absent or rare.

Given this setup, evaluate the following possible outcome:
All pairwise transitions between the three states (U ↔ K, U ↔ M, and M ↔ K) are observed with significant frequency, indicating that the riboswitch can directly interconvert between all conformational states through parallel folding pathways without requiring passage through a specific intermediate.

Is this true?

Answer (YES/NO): NO